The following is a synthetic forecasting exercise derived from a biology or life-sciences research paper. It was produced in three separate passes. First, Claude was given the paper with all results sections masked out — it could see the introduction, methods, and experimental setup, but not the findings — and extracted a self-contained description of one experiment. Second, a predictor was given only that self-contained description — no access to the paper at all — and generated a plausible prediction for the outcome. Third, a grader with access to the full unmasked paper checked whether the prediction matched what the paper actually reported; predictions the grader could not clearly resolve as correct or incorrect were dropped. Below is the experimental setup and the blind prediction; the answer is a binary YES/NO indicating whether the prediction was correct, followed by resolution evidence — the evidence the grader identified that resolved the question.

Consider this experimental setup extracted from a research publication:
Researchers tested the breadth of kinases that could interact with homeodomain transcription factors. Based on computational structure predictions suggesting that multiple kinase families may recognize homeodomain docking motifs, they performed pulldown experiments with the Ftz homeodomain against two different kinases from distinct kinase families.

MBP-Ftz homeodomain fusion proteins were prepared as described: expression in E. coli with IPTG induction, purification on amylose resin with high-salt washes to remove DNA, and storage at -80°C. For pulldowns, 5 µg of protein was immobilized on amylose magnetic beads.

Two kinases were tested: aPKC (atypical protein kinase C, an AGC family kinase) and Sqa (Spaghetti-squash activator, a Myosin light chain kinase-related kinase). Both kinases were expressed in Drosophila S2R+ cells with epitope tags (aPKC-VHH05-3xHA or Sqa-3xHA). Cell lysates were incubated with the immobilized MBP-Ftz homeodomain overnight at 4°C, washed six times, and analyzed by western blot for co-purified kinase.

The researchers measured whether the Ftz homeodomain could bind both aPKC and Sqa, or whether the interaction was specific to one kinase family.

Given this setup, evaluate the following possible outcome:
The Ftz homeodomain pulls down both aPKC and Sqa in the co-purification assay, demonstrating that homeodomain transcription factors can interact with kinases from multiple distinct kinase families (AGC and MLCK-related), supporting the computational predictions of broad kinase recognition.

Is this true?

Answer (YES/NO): YES